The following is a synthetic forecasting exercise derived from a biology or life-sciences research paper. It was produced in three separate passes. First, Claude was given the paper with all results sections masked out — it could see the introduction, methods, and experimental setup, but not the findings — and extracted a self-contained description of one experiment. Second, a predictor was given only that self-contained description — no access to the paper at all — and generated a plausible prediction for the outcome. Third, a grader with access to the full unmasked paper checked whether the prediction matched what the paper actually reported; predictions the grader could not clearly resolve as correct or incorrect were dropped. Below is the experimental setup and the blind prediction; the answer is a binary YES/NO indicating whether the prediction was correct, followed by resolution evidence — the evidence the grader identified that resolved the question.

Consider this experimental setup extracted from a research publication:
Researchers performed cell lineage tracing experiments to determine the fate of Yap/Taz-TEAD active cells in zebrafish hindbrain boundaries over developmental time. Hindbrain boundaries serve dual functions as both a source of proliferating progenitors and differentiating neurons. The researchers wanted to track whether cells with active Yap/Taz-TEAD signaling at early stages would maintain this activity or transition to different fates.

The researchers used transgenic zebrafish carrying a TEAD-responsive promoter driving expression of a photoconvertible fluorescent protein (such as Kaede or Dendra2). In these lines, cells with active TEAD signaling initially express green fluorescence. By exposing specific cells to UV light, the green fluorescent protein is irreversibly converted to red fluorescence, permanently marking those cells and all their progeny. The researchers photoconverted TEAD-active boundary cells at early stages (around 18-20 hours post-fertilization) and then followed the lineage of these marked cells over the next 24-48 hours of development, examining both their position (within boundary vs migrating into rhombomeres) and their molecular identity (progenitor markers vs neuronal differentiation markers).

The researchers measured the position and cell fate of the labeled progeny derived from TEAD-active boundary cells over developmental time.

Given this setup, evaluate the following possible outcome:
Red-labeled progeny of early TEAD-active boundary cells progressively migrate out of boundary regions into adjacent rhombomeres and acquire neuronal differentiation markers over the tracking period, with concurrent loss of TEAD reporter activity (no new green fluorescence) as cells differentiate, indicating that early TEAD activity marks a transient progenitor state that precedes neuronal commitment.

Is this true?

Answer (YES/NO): NO